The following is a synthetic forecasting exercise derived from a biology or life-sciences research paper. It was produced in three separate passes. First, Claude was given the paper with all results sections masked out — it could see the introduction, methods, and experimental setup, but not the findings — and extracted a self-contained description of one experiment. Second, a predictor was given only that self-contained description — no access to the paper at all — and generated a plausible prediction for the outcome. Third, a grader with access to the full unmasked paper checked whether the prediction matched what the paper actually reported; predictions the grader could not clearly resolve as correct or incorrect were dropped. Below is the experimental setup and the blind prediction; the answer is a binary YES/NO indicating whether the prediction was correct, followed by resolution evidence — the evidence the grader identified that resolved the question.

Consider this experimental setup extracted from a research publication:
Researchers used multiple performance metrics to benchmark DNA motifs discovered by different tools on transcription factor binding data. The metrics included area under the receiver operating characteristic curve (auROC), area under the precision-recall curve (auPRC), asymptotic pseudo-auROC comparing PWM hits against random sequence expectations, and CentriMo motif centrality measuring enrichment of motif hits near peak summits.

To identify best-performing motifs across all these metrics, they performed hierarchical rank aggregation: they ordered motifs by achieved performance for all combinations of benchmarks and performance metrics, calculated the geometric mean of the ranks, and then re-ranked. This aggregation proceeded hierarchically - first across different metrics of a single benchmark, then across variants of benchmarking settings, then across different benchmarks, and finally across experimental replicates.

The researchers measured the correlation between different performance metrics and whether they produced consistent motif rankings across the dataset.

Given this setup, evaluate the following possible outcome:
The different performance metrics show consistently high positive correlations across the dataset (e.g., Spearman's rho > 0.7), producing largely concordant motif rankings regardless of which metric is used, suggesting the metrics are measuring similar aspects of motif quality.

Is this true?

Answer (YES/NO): NO